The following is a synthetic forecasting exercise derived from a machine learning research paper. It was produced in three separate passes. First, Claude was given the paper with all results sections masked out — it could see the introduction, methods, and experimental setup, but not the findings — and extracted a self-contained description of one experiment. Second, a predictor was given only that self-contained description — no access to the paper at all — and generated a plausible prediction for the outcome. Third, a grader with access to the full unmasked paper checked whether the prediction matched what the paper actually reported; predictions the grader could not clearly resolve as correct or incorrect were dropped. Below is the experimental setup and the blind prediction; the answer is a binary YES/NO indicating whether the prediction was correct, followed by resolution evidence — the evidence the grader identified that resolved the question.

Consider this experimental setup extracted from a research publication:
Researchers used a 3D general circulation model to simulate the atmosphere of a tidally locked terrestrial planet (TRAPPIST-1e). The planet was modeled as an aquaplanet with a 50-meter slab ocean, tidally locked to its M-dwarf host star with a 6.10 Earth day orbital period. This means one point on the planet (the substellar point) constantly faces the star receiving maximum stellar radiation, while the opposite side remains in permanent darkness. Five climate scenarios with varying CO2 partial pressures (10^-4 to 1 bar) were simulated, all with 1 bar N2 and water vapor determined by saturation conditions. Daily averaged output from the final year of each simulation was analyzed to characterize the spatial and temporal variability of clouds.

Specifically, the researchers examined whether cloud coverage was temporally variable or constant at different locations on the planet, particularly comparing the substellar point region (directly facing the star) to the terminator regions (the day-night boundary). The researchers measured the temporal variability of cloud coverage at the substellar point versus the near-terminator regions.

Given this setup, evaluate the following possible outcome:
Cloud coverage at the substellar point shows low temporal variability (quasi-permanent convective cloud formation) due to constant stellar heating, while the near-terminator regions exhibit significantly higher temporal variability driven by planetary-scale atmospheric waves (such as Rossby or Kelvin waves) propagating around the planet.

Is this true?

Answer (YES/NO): YES